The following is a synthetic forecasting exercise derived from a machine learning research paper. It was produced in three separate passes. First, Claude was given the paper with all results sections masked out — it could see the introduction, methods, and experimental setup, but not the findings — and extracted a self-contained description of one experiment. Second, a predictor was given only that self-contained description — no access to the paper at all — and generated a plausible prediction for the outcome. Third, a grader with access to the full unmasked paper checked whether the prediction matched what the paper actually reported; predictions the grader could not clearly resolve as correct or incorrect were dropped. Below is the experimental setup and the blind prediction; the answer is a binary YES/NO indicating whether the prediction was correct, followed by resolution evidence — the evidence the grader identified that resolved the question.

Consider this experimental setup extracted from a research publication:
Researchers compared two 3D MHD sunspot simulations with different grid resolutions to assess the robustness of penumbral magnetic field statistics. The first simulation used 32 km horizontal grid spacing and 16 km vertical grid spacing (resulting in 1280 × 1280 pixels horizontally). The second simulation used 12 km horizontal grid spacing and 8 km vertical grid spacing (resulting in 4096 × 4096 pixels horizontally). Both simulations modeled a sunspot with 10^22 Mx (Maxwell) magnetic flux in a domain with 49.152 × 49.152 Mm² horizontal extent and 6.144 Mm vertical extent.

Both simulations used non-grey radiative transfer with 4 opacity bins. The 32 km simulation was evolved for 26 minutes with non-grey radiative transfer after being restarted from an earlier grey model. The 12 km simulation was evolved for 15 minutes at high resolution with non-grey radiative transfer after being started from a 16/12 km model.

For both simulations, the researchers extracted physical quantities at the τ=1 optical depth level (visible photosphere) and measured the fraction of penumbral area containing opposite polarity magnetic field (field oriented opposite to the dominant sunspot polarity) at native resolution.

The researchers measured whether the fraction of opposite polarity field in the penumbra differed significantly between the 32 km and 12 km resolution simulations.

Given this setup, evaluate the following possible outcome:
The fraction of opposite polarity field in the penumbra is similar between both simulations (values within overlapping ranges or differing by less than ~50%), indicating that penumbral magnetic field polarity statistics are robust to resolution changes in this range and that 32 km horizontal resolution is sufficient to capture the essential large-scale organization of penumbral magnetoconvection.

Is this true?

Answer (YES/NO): YES